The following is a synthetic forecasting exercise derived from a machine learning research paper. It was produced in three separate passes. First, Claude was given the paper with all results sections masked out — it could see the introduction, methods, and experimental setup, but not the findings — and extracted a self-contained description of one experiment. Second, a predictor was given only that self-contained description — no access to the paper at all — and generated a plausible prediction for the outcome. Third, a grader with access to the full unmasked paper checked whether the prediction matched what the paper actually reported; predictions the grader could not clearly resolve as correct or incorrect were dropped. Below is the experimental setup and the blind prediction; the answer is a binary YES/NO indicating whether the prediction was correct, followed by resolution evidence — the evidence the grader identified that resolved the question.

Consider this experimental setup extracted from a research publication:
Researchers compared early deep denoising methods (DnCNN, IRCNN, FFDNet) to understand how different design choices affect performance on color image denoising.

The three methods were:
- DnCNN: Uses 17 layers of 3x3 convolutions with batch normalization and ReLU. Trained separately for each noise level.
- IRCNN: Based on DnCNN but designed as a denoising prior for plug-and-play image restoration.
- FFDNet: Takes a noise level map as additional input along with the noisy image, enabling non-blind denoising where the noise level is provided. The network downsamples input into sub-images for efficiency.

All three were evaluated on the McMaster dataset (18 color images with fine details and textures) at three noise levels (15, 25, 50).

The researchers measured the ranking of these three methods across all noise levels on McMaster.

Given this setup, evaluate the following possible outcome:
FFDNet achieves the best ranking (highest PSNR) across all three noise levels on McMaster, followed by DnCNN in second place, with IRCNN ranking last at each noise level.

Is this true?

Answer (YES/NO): NO